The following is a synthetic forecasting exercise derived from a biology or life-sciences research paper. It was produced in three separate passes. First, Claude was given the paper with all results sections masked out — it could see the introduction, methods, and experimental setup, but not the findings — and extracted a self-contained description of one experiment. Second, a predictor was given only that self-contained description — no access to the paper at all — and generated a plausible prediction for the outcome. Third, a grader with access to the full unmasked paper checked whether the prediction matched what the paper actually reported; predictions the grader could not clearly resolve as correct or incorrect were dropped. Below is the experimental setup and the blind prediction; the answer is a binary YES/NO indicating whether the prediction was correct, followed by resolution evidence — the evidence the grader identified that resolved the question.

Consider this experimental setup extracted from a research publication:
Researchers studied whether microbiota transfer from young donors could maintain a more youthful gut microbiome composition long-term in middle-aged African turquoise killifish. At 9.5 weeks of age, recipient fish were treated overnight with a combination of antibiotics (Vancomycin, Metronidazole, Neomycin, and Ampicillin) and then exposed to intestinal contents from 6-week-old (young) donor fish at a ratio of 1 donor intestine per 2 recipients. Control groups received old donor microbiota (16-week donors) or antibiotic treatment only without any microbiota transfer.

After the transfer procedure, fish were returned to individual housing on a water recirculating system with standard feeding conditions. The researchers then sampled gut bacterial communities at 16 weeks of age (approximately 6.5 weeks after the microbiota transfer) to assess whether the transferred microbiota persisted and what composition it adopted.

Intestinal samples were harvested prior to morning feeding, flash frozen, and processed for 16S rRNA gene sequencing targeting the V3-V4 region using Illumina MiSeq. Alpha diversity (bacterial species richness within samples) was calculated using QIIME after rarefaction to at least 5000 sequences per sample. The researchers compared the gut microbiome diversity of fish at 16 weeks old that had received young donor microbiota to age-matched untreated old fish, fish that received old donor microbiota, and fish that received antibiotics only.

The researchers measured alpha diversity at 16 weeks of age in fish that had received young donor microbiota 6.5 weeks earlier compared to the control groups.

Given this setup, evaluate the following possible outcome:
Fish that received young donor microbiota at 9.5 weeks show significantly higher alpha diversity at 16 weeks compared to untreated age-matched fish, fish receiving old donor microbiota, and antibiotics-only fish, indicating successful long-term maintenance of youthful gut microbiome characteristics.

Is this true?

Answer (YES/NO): NO